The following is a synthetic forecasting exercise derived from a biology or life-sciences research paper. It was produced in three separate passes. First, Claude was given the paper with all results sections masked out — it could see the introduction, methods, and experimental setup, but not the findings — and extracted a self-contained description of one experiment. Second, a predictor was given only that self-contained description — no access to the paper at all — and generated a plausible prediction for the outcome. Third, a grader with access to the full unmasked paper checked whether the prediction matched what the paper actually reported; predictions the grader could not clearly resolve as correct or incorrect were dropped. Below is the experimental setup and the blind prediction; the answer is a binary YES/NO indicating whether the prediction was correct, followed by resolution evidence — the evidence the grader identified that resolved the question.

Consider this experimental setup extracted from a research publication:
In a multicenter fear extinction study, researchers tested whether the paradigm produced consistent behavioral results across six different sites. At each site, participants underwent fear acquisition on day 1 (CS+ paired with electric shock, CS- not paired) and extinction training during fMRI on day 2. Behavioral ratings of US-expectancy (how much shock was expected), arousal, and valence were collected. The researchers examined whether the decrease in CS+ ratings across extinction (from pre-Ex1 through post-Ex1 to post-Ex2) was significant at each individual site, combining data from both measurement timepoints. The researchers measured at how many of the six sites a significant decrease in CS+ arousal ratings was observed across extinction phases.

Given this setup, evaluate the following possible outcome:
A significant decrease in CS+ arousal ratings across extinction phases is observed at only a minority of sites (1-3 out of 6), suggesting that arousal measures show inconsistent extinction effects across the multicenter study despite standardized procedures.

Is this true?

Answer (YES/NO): YES